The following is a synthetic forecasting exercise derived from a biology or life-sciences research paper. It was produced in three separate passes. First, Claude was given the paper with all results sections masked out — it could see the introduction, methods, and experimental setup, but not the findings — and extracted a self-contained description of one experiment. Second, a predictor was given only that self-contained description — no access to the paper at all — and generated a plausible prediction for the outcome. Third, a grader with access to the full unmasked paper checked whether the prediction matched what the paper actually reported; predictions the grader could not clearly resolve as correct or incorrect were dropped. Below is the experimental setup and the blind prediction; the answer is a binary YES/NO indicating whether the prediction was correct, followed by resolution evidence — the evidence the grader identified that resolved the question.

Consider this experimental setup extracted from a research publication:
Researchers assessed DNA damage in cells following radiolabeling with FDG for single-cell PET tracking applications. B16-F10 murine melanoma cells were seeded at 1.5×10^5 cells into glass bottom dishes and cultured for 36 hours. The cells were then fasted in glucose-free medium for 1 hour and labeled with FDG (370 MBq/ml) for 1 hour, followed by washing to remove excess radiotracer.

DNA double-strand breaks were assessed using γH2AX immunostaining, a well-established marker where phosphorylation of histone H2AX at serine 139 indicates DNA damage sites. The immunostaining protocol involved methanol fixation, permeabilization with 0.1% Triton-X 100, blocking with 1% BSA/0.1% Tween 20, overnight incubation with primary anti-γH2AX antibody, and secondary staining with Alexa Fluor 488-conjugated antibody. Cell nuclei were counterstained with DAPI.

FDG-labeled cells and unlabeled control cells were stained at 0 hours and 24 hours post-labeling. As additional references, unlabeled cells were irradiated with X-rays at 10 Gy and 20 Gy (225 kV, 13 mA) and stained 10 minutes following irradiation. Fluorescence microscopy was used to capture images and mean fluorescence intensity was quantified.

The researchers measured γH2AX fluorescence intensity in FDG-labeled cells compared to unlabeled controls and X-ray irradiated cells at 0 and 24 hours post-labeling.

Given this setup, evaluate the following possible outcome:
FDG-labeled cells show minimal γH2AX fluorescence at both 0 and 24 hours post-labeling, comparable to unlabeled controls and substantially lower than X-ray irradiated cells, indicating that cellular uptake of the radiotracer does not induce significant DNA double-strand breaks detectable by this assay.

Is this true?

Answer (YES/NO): NO